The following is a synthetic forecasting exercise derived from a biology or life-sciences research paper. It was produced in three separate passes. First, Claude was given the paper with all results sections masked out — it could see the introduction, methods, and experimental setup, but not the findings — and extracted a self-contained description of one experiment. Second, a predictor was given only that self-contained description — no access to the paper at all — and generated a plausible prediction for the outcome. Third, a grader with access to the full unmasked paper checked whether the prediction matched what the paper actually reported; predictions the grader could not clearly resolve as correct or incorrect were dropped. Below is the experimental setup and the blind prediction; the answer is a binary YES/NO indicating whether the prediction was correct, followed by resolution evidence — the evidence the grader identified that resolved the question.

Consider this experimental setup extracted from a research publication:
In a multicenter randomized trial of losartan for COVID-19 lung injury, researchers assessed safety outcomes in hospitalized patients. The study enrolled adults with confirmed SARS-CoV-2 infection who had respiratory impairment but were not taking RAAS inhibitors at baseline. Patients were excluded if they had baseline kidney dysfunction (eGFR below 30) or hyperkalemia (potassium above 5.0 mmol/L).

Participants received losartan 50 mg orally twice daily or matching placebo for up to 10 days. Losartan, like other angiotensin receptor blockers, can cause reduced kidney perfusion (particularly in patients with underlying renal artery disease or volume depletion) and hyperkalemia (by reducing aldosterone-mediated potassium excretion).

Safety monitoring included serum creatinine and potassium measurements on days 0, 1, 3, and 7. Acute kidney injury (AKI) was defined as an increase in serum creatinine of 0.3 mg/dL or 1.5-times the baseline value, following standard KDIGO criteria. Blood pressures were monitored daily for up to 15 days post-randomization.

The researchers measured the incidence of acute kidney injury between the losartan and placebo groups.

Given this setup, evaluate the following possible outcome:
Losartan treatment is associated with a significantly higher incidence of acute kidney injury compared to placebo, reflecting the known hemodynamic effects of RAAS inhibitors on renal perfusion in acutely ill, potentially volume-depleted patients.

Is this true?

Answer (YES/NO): YES